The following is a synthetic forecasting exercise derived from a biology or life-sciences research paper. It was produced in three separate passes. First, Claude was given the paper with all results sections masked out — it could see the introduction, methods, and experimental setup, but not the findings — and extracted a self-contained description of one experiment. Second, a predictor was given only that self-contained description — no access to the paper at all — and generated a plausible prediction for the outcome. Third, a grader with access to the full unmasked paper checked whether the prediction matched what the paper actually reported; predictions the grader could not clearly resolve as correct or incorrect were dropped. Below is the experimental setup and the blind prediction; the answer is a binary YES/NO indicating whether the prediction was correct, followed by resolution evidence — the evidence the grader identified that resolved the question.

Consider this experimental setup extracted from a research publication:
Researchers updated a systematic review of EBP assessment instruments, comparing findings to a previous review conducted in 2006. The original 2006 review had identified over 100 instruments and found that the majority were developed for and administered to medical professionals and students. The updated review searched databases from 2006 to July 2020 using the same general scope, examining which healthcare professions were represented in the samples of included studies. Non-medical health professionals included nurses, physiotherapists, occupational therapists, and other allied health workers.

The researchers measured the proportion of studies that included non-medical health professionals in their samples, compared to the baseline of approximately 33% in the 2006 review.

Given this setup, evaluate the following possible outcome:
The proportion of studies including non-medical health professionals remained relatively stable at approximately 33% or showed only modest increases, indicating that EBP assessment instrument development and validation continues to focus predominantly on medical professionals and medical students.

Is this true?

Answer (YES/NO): NO